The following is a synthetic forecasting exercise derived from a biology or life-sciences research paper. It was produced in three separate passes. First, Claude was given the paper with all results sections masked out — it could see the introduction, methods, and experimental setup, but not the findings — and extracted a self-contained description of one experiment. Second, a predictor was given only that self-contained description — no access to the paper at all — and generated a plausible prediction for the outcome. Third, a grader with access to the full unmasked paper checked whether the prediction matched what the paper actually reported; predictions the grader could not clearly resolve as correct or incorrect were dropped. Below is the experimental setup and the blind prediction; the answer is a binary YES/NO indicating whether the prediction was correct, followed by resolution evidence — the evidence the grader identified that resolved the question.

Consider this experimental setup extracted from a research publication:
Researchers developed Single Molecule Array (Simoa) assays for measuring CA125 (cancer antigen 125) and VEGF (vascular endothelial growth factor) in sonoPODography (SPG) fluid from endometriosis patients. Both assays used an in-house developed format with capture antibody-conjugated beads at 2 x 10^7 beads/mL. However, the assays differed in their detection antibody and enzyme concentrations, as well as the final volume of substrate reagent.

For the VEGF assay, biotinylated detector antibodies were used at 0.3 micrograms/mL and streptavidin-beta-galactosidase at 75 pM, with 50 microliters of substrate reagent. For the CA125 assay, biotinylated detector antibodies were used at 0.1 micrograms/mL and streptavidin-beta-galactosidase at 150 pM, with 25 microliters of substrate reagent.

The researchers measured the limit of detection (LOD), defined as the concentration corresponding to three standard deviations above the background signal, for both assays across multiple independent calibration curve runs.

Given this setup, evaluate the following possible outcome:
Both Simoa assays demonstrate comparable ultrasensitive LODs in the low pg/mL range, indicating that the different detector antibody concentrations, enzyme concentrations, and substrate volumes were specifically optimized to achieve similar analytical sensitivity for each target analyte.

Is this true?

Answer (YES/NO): YES